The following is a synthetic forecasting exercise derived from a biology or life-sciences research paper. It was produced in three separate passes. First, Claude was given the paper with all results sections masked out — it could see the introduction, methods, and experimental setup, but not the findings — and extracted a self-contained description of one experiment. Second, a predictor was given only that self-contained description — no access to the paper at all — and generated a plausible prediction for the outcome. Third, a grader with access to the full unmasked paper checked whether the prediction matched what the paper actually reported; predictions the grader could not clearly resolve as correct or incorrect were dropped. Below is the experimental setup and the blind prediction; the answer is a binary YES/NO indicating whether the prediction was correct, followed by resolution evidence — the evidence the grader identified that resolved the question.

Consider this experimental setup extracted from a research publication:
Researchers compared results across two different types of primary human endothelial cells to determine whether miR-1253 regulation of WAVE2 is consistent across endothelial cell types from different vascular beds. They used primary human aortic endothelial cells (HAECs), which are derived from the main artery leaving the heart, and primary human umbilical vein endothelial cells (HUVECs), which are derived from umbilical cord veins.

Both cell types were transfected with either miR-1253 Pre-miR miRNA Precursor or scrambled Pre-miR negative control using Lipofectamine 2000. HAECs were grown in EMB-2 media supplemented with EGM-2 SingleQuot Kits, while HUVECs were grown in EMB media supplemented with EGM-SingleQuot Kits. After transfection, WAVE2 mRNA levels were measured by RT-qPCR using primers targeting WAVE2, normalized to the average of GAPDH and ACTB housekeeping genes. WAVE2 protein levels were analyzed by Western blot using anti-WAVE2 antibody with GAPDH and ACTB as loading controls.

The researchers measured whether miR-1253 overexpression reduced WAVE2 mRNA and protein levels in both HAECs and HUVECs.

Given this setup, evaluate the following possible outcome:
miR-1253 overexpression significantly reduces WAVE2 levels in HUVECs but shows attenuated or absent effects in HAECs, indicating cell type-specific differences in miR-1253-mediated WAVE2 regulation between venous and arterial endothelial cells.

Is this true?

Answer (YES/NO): NO